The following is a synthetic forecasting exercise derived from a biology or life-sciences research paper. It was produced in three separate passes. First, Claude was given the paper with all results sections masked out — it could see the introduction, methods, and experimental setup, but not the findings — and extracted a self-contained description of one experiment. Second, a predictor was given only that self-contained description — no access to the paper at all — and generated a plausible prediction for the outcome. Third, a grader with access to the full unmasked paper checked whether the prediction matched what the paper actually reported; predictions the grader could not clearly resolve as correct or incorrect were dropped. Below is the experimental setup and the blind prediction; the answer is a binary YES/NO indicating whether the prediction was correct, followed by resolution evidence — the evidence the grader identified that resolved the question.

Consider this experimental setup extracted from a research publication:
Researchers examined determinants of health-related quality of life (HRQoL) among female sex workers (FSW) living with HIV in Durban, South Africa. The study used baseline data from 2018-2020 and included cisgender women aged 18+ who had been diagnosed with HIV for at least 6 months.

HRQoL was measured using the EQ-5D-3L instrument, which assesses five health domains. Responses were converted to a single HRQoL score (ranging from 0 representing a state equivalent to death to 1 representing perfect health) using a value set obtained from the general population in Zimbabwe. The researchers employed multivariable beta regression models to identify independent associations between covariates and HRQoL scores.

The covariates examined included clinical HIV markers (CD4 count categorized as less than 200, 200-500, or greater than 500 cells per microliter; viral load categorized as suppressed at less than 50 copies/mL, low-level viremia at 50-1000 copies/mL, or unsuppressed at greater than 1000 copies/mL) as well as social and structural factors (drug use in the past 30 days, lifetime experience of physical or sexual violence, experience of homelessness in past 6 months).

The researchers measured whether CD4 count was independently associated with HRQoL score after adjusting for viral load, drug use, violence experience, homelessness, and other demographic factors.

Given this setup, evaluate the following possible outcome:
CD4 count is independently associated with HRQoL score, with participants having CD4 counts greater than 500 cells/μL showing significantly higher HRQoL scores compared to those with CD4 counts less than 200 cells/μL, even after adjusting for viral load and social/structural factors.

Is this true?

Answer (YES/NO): NO